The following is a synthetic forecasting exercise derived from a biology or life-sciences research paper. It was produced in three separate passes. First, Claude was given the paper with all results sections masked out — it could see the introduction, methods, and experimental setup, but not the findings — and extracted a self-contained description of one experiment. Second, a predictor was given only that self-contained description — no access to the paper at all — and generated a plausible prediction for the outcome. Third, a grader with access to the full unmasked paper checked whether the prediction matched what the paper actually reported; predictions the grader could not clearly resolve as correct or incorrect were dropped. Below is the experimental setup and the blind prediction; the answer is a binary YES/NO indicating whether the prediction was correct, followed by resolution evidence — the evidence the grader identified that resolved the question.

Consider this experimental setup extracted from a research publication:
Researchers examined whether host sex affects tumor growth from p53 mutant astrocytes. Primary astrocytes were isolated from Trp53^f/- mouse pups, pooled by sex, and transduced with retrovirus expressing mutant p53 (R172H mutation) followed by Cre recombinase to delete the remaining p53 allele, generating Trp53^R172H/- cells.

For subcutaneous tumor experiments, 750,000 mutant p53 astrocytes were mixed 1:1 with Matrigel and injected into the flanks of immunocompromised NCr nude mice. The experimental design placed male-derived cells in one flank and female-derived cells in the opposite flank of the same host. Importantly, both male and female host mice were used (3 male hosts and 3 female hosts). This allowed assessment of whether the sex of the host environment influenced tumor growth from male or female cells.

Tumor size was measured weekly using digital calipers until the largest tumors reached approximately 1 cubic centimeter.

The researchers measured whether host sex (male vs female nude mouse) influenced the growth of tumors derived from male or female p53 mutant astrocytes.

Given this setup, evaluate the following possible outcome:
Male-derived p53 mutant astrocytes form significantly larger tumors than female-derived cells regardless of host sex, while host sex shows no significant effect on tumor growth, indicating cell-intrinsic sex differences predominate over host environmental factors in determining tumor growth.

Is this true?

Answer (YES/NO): NO